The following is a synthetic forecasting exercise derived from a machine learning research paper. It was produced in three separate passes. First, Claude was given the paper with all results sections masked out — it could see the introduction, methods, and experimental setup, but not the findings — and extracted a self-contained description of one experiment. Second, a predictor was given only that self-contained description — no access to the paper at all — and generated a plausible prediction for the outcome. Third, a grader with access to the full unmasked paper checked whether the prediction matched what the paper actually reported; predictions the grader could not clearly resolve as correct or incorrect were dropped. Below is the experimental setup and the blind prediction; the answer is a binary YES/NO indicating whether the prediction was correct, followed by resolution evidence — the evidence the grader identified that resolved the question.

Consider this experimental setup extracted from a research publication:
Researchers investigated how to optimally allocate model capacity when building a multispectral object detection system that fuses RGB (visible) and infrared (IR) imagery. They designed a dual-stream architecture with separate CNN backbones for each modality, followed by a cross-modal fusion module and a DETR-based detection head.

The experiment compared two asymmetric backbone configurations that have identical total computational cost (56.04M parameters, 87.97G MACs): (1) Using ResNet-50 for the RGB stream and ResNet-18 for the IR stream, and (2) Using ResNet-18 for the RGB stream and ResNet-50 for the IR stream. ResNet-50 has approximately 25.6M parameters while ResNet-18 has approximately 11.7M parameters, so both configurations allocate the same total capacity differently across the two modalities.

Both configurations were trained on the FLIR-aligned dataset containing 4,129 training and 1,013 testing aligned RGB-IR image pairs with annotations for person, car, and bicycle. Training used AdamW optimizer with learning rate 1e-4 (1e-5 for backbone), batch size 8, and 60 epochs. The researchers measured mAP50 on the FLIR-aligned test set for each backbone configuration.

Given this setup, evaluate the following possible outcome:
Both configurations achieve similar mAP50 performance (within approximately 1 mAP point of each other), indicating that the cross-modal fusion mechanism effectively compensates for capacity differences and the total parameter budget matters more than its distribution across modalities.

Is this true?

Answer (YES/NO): NO